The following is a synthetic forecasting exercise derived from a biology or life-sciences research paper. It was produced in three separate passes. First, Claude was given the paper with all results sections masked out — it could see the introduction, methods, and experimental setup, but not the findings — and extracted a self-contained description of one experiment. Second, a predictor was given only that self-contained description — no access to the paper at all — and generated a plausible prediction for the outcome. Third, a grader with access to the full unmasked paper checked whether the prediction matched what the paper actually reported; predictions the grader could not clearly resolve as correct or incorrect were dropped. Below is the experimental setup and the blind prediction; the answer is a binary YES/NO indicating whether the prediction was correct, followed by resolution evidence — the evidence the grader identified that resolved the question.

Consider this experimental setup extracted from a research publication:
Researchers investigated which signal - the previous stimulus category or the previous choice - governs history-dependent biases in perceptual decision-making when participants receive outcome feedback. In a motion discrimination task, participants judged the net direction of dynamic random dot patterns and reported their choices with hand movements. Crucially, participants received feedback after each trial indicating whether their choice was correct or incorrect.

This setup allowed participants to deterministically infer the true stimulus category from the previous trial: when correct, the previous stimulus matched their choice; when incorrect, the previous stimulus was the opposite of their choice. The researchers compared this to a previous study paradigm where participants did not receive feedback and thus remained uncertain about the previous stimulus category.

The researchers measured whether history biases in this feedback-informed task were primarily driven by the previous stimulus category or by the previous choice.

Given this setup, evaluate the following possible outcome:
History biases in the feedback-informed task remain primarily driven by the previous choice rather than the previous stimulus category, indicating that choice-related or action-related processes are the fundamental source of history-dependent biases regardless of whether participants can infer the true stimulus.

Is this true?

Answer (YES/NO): NO